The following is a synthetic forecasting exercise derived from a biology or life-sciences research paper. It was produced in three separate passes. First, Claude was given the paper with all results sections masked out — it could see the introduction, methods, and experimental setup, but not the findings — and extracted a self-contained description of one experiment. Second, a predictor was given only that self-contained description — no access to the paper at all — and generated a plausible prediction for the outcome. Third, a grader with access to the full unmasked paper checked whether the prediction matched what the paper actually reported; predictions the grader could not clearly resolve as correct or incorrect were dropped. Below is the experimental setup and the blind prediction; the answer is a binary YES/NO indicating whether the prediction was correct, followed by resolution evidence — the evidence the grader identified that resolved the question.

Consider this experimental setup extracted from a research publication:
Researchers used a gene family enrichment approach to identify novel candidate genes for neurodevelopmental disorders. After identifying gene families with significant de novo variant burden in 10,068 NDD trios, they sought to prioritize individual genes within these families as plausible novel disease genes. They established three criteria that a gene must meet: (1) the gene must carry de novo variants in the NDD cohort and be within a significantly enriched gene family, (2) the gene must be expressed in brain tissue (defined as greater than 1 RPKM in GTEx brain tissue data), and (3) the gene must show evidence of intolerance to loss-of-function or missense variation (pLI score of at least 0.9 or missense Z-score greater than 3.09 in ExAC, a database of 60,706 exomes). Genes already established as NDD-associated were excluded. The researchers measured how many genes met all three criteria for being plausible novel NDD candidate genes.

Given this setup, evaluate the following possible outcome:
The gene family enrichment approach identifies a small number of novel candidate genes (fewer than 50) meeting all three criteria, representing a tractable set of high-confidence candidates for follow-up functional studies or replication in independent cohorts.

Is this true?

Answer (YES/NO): YES